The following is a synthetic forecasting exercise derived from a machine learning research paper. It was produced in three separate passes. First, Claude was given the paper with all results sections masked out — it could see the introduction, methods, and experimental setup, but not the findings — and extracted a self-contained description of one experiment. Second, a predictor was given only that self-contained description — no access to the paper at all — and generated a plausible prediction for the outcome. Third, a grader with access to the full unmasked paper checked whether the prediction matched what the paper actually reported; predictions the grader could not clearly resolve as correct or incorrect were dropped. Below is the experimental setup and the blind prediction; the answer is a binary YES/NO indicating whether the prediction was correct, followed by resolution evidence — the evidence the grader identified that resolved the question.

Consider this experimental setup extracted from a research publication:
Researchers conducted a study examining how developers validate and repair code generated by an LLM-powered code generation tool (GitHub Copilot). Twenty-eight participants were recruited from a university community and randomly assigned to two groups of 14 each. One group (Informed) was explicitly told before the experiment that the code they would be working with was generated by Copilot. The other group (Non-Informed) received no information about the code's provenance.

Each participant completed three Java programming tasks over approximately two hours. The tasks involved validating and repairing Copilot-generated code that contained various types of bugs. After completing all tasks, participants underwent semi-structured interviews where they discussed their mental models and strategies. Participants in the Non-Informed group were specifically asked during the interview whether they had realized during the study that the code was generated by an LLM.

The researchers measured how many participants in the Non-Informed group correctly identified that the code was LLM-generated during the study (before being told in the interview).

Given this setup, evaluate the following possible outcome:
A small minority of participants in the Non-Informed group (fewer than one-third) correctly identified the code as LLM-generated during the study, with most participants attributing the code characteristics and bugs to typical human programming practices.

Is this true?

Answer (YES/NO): YES